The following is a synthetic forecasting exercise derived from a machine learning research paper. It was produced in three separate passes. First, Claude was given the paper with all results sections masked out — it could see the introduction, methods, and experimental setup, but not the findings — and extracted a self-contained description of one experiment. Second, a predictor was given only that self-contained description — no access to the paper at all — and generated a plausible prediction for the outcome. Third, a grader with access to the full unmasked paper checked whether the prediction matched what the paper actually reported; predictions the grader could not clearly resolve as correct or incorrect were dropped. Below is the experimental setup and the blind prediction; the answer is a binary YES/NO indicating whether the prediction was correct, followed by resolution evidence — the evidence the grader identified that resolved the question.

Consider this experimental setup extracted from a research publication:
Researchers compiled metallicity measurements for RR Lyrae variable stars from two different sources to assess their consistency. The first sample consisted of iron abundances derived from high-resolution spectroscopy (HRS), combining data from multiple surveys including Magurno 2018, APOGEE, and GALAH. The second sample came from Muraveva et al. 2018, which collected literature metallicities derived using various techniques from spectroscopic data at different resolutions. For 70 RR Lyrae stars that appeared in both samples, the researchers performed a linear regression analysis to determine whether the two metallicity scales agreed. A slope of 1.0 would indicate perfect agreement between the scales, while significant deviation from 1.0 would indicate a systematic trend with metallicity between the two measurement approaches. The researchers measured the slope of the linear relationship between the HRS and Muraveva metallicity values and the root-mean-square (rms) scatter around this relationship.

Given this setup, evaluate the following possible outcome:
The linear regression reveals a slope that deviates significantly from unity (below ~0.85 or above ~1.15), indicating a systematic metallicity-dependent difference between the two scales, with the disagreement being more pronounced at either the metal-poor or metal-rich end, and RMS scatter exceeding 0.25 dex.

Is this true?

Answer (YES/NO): NO